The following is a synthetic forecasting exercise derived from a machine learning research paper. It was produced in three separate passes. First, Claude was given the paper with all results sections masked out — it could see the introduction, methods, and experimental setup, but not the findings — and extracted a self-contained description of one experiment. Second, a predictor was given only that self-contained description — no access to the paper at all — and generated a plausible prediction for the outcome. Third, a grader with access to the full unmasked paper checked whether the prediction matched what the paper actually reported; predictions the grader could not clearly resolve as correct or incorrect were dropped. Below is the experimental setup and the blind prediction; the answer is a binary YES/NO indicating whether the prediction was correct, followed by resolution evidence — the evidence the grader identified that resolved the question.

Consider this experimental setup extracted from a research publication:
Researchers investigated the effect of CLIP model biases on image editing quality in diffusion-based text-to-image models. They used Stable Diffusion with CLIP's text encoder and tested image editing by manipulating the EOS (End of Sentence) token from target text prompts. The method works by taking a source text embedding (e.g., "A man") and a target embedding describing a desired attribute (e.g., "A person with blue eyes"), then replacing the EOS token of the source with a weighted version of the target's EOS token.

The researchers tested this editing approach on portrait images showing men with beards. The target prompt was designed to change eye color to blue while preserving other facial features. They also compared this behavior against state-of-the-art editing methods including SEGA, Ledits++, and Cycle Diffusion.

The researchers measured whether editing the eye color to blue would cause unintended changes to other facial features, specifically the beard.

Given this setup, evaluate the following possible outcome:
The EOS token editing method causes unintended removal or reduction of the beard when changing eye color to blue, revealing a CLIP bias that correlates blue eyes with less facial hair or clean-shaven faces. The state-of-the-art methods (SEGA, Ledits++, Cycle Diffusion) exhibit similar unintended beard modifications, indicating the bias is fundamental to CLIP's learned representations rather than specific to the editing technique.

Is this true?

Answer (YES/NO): YES